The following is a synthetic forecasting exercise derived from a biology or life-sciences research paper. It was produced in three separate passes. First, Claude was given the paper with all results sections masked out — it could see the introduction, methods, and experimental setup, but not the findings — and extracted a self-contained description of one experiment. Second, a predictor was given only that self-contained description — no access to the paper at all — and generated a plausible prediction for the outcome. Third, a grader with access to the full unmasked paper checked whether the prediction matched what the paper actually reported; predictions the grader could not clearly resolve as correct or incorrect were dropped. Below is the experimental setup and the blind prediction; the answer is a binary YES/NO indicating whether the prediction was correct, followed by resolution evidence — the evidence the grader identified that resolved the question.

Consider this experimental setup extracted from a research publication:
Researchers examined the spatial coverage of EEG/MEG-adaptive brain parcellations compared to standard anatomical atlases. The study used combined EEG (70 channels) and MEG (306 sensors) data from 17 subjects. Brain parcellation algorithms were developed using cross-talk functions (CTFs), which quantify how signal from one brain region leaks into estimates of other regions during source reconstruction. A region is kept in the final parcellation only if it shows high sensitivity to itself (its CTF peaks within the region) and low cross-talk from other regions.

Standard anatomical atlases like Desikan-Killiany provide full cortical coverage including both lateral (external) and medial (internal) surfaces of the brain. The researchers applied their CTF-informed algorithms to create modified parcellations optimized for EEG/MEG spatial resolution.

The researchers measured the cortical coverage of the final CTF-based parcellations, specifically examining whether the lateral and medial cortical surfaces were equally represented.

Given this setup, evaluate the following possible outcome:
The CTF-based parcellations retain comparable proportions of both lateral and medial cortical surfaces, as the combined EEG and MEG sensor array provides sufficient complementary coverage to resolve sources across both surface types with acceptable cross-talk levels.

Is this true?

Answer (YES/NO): NO